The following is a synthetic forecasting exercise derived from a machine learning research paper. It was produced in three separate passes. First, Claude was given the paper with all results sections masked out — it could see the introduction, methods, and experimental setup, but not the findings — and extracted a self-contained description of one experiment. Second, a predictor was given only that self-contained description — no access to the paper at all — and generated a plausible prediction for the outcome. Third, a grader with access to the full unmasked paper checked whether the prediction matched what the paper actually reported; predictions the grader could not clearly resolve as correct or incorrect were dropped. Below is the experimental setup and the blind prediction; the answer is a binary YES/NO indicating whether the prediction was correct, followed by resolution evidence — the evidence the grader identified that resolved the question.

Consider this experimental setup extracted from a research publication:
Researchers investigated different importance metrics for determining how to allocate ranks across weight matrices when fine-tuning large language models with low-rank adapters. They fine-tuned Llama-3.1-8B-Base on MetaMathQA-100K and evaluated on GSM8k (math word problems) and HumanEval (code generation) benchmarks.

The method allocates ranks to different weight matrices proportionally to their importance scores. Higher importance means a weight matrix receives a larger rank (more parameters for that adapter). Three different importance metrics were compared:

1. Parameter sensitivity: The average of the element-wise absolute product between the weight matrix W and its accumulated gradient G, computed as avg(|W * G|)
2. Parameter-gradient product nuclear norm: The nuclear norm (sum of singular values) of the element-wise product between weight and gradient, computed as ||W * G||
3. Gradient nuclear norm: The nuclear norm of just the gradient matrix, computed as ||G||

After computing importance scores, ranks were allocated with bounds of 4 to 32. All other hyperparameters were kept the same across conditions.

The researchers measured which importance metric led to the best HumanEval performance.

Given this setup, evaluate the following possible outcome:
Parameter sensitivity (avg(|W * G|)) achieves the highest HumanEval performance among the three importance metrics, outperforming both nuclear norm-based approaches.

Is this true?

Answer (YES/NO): YES